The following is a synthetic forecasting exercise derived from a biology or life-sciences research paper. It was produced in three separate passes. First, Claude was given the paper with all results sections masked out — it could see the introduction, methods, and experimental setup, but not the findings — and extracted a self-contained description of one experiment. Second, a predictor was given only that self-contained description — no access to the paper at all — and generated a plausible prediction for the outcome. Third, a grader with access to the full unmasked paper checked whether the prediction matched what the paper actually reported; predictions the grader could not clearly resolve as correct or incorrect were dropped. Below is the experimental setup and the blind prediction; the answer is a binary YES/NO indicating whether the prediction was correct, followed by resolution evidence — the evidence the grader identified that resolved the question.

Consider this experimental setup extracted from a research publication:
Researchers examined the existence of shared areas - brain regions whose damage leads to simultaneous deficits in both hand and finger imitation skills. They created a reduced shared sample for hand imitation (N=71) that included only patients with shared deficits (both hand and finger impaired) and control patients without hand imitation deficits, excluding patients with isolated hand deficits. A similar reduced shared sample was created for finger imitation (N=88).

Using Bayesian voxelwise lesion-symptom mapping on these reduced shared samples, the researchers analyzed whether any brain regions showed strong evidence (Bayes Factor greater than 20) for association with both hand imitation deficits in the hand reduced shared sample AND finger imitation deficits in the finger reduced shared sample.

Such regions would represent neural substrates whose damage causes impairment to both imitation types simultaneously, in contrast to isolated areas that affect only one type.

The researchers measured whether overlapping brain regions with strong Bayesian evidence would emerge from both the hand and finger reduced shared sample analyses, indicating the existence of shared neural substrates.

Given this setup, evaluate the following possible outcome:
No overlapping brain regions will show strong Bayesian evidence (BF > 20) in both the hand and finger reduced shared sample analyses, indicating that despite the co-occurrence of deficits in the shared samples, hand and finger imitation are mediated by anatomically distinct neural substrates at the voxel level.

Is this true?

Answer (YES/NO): YES